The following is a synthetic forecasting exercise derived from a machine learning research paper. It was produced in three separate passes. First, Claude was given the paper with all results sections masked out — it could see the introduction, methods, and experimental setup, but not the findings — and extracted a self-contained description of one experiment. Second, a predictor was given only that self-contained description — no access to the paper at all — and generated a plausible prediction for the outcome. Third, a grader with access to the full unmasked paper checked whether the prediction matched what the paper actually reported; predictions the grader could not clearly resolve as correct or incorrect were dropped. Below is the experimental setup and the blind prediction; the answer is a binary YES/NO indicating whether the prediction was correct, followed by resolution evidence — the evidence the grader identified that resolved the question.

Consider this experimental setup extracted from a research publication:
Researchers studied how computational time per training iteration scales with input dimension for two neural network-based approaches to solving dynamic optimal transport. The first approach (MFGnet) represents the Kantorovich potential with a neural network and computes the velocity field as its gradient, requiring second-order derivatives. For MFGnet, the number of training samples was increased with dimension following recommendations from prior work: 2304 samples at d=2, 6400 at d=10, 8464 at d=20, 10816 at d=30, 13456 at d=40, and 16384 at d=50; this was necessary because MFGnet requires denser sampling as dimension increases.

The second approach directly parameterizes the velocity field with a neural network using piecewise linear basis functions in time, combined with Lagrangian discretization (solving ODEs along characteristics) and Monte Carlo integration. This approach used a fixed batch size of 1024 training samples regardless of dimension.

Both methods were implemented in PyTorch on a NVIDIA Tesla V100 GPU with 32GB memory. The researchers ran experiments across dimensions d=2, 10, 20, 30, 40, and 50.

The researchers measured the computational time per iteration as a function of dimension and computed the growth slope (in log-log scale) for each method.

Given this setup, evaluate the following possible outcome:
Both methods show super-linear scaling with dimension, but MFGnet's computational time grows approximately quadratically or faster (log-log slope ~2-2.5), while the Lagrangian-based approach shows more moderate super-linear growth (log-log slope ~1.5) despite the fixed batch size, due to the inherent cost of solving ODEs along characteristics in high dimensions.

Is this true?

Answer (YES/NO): NO